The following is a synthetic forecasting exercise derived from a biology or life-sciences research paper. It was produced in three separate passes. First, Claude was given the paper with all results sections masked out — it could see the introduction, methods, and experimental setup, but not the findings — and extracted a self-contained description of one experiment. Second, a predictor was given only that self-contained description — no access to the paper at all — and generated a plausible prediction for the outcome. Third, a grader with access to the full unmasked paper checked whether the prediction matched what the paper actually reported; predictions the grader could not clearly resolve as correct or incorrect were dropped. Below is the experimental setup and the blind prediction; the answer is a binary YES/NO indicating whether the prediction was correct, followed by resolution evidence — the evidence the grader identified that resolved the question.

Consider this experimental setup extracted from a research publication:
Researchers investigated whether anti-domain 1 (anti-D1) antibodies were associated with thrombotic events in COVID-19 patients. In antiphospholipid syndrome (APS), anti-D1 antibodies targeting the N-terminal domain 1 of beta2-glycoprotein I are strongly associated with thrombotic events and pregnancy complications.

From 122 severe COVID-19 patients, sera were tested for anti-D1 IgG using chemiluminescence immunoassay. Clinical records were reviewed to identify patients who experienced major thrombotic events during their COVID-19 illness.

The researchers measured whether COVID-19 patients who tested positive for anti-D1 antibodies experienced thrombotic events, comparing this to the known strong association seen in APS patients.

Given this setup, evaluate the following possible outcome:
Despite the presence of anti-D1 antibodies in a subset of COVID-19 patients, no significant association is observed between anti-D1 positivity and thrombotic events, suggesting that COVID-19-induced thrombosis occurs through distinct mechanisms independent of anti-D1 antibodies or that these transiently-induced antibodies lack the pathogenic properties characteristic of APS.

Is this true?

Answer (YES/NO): YES